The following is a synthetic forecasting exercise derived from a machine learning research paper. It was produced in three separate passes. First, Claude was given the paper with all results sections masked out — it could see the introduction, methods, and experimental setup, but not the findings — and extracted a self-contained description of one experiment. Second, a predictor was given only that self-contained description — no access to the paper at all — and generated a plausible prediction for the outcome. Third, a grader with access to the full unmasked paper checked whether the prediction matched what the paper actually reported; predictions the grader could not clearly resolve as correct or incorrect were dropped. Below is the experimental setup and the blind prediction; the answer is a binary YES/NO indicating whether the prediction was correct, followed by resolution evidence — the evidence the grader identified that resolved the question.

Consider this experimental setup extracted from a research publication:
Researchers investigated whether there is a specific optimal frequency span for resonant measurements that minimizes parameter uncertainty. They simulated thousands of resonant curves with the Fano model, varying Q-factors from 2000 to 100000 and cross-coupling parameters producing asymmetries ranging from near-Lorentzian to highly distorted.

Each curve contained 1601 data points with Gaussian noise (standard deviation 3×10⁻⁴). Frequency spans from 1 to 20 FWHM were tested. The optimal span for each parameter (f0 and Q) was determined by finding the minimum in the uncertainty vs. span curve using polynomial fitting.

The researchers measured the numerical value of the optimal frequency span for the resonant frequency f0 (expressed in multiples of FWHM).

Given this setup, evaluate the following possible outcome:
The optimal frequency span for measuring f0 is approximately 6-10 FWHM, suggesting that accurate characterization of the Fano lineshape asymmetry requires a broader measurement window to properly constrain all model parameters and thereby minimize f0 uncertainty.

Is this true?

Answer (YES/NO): NO